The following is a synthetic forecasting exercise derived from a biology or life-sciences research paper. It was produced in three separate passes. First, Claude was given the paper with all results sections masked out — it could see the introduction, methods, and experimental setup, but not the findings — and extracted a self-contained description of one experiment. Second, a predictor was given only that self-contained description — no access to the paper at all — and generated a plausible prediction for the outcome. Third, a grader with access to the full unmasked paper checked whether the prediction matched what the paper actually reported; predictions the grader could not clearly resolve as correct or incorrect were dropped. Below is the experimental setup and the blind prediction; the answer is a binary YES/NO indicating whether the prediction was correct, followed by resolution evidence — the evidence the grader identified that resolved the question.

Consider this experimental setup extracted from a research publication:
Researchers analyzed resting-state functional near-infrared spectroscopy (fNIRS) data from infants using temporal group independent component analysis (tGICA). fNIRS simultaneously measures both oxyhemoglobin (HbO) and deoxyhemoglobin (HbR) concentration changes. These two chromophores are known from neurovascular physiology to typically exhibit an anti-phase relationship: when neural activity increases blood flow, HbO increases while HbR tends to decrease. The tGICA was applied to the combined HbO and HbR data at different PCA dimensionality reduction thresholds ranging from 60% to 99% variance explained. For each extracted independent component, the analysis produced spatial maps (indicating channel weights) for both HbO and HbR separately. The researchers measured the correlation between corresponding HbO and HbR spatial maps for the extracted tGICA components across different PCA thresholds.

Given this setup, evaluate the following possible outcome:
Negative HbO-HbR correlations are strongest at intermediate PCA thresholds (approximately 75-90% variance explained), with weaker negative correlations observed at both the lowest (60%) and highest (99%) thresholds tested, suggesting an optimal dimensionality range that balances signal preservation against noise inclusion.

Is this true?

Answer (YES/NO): NO